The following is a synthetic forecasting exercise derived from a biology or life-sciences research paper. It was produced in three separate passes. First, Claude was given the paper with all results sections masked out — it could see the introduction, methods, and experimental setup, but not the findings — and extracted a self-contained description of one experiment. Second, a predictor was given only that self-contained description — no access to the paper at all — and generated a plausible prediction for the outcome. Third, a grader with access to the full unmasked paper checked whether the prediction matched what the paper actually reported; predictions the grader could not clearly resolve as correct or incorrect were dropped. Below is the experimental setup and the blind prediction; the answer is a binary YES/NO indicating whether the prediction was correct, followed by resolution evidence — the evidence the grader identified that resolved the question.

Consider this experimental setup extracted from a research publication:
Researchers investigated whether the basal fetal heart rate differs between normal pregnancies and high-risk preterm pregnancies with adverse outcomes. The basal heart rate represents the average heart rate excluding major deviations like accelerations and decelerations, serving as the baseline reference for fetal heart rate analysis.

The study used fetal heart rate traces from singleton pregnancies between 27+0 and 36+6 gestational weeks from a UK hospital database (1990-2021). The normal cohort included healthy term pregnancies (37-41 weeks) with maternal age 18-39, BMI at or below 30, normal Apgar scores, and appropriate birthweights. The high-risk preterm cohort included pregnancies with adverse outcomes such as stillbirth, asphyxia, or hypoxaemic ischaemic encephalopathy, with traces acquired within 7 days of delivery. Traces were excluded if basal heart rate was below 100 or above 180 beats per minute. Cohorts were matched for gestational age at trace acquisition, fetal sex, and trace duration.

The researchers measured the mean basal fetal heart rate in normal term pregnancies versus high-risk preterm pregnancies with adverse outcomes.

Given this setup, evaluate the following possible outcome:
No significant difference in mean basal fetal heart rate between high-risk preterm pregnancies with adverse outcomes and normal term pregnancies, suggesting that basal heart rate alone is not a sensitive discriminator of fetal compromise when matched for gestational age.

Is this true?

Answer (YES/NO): NO